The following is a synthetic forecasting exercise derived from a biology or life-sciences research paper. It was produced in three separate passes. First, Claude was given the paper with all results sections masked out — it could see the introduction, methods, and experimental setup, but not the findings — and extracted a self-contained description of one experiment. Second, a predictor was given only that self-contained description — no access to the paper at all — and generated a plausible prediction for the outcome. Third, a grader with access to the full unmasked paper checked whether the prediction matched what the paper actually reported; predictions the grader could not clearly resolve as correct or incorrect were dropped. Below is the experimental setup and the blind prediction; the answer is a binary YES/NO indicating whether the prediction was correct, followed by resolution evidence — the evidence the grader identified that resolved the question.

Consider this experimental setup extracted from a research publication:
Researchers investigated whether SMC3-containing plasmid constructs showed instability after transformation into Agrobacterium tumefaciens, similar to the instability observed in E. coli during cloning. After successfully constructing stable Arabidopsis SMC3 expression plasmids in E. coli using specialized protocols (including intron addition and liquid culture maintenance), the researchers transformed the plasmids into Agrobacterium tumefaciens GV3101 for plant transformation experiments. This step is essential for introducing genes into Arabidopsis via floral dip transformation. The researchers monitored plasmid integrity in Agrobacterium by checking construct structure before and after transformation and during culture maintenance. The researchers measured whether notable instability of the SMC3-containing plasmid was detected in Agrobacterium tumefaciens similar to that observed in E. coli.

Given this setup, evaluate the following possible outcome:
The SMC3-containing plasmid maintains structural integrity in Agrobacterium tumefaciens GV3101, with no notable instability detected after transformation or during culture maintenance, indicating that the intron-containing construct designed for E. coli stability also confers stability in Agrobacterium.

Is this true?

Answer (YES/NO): YES